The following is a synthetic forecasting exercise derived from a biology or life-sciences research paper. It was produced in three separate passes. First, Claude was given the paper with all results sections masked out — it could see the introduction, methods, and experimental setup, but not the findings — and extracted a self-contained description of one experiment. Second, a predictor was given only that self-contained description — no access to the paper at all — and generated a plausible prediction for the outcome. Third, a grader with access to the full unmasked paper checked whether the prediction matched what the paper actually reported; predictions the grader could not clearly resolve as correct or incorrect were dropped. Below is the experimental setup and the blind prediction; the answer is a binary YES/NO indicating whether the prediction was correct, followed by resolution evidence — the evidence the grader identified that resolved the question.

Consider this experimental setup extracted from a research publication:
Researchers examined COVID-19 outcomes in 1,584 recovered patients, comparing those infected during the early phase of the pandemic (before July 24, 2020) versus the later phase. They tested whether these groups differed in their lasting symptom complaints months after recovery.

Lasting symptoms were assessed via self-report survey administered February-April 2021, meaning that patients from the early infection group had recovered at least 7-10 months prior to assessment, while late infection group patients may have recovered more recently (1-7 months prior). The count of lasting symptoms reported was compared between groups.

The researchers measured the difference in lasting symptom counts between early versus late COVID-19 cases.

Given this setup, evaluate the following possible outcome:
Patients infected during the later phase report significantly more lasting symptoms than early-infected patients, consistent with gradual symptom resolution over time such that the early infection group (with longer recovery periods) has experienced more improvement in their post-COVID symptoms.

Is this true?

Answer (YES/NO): NO